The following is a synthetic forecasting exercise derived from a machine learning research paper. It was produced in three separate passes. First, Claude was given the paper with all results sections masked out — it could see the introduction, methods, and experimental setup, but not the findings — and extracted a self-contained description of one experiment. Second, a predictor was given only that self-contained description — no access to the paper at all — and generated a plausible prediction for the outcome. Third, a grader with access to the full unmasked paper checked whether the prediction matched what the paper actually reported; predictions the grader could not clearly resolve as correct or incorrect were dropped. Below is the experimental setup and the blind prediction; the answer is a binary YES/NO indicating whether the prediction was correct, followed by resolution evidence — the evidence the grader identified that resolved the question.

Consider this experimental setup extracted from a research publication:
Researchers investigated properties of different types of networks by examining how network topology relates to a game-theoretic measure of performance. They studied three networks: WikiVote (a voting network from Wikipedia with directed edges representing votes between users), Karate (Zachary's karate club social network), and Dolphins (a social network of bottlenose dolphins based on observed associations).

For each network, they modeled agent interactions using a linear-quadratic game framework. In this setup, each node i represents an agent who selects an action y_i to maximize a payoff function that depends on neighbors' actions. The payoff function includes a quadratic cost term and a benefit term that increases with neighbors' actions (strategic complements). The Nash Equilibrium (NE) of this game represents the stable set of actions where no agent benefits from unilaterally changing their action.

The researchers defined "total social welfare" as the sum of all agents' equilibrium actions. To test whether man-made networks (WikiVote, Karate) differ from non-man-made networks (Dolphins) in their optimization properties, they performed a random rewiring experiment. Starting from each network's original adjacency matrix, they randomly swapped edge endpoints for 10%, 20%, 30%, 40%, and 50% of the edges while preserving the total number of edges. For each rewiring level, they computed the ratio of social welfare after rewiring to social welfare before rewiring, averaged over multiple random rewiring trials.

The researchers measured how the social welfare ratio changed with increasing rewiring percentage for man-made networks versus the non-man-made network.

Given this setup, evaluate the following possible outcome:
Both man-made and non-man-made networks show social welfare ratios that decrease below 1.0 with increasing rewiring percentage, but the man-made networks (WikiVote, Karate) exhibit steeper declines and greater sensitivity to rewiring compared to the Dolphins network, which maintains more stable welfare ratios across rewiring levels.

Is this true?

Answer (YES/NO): YES